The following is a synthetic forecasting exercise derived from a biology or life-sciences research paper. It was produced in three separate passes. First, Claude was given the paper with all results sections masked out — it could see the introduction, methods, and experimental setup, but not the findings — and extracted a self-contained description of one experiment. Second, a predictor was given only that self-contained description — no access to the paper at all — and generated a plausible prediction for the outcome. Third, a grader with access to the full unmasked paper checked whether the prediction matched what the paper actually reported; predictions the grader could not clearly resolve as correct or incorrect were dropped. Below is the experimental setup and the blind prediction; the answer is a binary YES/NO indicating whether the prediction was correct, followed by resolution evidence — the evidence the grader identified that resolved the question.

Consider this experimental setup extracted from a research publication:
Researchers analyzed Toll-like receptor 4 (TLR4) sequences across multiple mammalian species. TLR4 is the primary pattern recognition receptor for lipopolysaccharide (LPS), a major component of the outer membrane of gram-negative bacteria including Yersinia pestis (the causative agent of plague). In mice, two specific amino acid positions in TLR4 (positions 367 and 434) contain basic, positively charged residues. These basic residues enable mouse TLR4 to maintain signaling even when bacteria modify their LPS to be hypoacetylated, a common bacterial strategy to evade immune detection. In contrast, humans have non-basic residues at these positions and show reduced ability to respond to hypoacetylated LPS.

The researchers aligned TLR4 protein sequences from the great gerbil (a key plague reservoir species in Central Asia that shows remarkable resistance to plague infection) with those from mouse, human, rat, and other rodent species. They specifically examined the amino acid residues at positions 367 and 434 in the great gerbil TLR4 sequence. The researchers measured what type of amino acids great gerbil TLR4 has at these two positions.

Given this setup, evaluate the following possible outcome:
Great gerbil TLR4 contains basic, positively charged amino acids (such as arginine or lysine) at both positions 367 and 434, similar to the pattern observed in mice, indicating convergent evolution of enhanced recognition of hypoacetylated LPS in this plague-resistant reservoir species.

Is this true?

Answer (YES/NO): NO